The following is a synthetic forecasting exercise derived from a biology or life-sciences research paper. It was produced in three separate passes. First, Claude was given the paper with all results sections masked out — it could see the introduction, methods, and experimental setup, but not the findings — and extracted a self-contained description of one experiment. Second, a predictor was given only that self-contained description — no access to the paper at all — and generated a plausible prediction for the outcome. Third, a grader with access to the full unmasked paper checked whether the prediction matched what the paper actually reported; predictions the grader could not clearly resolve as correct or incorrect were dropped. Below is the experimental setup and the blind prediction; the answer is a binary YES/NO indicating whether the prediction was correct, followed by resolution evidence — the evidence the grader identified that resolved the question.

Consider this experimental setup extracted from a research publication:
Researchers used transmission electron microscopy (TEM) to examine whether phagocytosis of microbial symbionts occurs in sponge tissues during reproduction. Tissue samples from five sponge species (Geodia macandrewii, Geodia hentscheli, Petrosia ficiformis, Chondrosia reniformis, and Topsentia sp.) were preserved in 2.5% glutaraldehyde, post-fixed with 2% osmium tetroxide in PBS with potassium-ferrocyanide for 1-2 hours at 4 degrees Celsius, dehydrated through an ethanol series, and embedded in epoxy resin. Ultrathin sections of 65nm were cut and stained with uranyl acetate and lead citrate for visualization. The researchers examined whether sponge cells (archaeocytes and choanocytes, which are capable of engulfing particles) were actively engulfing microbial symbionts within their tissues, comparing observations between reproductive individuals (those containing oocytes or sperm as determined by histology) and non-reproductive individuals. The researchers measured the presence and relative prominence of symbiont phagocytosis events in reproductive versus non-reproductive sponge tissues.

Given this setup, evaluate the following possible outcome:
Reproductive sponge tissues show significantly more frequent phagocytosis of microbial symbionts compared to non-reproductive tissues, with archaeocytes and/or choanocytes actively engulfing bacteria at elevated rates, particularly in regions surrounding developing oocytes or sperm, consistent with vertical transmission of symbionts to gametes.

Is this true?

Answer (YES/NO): NO